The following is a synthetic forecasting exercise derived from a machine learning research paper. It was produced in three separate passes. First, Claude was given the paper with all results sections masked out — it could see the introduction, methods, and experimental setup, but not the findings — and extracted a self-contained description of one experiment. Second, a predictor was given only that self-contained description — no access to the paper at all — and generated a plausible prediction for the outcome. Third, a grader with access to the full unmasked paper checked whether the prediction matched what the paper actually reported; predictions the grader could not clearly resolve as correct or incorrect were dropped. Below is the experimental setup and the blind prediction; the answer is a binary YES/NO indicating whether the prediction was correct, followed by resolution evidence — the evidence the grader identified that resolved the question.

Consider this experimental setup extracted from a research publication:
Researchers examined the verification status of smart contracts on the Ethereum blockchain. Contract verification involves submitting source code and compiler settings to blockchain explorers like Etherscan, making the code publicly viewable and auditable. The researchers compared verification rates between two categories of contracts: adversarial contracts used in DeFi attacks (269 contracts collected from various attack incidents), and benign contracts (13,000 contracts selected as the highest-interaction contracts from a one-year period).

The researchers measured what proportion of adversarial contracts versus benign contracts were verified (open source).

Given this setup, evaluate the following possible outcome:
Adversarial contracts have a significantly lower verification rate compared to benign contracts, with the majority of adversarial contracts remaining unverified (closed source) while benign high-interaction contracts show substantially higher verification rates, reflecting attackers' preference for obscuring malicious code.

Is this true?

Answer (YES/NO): YES